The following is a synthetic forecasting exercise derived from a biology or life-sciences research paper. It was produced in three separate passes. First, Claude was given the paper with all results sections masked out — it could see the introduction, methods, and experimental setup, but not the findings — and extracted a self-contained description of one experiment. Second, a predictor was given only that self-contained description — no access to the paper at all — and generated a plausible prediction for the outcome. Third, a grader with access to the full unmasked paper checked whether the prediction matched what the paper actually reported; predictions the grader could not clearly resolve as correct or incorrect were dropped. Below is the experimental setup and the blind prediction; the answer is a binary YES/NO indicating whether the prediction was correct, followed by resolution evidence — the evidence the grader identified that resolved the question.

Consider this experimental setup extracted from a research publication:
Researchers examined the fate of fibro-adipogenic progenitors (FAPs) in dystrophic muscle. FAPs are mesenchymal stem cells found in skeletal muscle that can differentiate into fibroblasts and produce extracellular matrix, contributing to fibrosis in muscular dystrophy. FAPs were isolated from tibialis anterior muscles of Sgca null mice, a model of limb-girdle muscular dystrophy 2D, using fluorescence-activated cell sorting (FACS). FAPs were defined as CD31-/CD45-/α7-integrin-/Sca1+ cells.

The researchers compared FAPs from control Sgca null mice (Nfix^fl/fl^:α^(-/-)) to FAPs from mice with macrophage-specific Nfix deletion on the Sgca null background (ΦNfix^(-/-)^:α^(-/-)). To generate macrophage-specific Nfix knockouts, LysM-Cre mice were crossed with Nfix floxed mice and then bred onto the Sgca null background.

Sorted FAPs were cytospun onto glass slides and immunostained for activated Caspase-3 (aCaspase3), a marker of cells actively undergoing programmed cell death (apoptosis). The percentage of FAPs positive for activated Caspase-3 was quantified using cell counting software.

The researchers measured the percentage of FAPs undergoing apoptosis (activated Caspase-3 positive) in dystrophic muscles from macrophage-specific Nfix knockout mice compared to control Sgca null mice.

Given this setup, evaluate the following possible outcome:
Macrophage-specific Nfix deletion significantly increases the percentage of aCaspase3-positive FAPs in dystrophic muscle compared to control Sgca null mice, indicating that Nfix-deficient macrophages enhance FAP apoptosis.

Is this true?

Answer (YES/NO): YES